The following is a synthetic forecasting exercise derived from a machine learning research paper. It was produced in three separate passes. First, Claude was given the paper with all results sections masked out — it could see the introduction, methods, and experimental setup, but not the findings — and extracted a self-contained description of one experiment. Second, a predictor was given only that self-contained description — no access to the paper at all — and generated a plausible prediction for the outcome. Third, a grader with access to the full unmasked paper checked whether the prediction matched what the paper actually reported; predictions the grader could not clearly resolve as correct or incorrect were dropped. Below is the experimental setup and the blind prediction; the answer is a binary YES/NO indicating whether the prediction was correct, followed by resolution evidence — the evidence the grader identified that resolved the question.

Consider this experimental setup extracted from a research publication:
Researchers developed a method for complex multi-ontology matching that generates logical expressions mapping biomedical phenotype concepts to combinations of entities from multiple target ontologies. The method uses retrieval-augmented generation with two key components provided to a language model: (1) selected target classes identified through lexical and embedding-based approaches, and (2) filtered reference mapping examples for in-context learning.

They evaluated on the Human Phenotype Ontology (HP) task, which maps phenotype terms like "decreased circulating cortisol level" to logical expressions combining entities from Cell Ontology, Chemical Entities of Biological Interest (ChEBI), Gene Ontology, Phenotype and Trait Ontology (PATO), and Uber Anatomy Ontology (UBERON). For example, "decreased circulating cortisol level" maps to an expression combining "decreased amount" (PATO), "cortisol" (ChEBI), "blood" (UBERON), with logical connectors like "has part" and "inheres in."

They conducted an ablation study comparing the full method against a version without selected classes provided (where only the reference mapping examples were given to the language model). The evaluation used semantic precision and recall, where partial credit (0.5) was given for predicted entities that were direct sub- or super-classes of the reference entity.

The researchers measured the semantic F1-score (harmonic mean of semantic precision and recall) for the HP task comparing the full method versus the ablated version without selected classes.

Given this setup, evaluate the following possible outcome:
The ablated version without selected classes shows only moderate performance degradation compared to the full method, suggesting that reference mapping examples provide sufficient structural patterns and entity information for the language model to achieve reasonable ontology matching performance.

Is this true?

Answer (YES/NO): NO